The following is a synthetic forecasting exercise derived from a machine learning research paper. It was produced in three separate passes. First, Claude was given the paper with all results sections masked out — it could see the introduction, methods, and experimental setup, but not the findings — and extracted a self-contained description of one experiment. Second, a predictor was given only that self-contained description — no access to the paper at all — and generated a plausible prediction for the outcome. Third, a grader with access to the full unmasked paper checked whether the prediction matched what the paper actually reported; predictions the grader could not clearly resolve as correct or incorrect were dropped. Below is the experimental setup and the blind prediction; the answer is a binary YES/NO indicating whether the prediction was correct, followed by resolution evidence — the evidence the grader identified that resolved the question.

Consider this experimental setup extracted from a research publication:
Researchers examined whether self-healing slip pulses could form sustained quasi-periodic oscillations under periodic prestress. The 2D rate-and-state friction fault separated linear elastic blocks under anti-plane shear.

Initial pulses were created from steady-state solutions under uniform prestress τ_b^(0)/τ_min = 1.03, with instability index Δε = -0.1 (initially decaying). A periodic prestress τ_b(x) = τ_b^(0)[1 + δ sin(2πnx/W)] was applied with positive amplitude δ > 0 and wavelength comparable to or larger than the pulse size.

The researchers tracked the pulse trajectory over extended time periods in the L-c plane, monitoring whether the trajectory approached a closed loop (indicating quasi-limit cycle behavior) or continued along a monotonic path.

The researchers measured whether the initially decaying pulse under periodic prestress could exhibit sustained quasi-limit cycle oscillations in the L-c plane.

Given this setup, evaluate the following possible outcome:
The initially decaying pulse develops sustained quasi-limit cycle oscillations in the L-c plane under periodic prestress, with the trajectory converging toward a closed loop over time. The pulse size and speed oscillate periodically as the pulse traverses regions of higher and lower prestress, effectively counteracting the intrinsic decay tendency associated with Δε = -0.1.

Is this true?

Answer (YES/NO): YES